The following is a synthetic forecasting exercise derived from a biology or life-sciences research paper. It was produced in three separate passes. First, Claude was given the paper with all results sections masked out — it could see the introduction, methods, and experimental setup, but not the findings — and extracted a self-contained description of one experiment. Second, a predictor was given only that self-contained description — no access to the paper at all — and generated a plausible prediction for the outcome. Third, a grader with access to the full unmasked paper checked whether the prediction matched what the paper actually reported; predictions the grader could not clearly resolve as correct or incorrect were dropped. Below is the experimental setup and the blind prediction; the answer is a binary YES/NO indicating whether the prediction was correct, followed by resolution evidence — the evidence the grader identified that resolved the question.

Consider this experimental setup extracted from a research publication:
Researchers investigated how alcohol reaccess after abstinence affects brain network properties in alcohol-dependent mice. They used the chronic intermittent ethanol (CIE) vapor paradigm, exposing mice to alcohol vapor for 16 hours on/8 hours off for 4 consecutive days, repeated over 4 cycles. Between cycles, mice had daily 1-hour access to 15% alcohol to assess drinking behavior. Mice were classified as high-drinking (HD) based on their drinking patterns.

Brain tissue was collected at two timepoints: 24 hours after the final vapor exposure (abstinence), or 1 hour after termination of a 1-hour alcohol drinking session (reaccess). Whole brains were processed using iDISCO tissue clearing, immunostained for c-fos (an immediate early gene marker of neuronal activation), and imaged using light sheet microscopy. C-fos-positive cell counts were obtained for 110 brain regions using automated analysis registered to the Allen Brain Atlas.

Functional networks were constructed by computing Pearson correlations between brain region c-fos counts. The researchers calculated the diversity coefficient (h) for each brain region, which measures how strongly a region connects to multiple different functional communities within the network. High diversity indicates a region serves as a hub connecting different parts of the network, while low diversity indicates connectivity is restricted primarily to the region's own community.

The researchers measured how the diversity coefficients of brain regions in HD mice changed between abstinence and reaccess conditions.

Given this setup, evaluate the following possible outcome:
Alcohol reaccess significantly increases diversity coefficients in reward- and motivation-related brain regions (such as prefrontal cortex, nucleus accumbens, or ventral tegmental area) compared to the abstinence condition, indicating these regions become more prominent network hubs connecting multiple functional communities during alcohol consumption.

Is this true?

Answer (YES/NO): NO